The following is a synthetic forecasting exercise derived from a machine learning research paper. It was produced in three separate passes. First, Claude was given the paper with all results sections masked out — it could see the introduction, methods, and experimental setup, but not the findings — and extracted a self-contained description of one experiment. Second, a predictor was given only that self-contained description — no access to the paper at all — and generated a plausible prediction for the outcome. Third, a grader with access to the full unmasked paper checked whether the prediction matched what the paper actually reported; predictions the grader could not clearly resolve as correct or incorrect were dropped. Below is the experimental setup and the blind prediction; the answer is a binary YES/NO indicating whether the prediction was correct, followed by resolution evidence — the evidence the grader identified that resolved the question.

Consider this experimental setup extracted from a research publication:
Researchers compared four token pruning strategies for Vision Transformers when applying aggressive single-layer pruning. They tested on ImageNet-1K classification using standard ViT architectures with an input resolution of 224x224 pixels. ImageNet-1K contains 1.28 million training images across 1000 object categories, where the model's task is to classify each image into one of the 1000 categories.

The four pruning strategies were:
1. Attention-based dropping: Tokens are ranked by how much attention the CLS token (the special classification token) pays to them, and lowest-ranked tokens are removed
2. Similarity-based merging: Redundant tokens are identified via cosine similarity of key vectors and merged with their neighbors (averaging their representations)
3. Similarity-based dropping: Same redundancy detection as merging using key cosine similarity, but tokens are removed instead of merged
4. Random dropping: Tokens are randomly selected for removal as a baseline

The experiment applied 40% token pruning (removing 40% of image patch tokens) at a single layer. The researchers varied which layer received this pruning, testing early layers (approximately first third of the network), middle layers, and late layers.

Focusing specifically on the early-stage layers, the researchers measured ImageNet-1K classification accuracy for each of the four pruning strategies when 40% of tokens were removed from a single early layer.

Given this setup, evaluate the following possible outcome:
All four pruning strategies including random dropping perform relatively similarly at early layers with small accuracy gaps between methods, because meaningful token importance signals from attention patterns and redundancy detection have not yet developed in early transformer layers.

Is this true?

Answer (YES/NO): NO